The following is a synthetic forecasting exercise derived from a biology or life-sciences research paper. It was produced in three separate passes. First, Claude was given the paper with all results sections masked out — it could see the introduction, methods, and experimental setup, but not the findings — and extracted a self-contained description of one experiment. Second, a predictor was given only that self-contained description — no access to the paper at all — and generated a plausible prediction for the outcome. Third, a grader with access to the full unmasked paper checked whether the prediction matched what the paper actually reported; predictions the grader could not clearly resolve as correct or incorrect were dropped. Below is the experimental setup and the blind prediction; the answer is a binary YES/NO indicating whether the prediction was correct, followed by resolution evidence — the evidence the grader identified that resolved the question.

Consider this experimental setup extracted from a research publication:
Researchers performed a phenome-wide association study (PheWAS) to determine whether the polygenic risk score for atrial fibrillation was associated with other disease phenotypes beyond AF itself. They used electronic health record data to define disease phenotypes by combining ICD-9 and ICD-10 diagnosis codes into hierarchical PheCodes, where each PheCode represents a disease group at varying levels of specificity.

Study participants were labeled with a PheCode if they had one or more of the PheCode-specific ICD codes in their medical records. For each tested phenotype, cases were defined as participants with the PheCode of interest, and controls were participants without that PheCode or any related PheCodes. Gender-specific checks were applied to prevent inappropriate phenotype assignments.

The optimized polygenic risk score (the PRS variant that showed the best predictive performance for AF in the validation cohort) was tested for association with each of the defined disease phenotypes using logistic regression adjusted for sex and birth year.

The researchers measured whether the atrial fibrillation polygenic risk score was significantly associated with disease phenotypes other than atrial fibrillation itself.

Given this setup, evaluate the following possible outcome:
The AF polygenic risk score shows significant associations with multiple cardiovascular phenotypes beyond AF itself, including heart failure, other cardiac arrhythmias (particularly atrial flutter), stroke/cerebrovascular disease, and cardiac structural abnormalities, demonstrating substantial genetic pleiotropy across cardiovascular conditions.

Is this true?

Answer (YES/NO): NO